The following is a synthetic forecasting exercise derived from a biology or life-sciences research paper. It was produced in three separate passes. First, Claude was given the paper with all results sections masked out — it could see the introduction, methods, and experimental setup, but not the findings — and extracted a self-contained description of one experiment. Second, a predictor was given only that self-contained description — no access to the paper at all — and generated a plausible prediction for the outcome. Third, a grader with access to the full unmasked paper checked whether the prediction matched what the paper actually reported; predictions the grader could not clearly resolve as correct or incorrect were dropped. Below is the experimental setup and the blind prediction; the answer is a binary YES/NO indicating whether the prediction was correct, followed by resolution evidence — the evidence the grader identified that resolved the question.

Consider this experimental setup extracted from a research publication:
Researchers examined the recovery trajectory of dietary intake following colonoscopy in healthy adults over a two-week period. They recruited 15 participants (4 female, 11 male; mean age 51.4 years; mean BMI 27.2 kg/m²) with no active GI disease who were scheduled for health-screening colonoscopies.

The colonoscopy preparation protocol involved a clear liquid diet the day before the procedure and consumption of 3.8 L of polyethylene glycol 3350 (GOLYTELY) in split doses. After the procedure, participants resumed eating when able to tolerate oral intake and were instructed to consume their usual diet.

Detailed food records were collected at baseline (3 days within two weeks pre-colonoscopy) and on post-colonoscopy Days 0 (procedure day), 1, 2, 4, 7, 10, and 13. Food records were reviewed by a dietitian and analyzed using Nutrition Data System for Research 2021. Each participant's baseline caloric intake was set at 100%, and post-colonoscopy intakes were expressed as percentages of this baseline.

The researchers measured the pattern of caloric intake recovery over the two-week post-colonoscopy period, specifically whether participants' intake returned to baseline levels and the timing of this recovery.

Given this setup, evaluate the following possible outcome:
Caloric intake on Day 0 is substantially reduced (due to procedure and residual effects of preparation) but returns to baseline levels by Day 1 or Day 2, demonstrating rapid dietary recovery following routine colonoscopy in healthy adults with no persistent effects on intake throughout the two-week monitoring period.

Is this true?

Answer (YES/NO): NO